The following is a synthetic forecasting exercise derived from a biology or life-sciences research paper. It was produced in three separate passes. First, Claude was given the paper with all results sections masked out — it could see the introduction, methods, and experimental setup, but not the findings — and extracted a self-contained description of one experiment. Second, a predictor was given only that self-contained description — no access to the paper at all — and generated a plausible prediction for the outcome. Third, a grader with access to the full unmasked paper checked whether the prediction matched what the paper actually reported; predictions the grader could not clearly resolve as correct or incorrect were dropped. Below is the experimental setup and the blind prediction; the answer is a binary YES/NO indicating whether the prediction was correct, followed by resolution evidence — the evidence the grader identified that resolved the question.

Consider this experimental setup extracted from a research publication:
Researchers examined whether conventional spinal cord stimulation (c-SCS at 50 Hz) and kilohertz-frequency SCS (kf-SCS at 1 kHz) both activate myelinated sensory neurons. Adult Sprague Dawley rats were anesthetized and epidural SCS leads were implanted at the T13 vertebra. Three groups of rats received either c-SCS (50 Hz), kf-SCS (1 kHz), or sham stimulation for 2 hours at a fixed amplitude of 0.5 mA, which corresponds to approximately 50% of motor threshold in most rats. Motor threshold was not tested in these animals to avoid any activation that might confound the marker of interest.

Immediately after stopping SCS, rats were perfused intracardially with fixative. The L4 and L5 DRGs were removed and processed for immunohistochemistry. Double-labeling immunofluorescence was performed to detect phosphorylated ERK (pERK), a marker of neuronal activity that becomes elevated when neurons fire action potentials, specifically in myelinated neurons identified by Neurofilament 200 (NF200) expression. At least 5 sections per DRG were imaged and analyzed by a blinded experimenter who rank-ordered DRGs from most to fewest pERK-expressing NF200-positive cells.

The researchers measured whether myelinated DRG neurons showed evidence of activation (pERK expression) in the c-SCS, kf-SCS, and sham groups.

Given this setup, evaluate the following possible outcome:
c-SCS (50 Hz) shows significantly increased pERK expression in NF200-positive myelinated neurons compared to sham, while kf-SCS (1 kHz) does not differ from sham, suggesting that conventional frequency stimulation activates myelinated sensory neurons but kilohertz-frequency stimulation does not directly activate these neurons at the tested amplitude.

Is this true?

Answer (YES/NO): NO